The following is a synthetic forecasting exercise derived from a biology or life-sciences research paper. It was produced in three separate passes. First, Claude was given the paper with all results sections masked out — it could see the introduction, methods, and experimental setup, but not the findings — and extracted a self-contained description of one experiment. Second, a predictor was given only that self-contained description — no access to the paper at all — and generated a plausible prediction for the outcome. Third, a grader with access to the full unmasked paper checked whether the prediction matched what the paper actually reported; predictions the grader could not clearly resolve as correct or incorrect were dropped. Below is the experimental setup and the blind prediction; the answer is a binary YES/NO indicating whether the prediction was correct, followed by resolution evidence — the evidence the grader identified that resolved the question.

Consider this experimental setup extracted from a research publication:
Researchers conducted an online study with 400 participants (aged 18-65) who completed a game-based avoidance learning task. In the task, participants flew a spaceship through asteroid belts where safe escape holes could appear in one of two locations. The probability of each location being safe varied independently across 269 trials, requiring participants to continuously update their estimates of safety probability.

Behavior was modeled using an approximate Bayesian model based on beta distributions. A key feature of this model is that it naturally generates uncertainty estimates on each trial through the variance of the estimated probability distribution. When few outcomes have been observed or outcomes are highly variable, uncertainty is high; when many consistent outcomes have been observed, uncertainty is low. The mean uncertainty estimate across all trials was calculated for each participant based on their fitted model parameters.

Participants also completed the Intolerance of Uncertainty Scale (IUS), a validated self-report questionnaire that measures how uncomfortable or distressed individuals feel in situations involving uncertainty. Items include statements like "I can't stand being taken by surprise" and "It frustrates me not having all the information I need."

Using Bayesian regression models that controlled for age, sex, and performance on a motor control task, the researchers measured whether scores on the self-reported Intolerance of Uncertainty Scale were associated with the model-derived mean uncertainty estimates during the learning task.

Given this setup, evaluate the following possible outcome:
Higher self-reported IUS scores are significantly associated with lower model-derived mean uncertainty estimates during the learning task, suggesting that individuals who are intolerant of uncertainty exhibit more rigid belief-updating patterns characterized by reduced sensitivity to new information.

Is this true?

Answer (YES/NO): NO